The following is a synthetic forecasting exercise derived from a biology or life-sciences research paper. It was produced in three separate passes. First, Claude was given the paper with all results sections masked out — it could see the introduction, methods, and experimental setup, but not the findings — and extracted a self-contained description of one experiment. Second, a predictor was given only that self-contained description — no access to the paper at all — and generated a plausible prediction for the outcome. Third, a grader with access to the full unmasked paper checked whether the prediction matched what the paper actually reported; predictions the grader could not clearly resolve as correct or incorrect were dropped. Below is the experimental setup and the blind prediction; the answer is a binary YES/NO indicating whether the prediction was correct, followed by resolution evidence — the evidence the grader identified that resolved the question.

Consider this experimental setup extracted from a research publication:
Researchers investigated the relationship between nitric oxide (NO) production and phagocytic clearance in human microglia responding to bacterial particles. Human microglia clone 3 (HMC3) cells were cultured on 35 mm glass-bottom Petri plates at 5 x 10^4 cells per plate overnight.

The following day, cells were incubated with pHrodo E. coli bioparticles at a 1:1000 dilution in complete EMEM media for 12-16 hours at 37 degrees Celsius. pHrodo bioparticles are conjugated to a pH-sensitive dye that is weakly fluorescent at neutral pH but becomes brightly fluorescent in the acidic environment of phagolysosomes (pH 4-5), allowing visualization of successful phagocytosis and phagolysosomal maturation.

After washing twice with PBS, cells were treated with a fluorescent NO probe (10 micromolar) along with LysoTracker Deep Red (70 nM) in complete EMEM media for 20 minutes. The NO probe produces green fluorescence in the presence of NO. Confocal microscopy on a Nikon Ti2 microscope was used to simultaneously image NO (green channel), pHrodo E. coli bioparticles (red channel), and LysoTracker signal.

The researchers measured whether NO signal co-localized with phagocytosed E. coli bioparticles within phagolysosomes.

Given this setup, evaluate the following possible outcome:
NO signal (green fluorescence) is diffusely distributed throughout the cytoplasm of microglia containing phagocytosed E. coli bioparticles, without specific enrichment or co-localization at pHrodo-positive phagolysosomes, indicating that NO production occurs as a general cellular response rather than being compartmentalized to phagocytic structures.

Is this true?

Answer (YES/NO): NO